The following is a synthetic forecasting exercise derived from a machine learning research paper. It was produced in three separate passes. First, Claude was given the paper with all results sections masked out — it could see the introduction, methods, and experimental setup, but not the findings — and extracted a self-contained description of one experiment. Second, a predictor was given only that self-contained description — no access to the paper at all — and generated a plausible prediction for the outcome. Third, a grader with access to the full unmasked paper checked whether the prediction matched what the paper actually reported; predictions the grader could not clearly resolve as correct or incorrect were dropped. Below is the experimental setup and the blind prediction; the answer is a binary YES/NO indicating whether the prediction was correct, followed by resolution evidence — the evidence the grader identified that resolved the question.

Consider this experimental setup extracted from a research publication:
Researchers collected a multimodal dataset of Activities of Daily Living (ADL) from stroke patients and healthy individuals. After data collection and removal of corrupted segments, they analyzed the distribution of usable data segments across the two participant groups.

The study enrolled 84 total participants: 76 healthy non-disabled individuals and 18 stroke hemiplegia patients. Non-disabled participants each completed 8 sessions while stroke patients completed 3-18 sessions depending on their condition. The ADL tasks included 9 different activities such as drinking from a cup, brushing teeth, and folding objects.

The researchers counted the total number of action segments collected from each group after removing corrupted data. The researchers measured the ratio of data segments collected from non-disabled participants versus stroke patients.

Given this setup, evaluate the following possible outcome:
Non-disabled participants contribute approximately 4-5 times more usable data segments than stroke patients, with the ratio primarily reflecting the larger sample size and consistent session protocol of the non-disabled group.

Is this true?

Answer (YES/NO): NO